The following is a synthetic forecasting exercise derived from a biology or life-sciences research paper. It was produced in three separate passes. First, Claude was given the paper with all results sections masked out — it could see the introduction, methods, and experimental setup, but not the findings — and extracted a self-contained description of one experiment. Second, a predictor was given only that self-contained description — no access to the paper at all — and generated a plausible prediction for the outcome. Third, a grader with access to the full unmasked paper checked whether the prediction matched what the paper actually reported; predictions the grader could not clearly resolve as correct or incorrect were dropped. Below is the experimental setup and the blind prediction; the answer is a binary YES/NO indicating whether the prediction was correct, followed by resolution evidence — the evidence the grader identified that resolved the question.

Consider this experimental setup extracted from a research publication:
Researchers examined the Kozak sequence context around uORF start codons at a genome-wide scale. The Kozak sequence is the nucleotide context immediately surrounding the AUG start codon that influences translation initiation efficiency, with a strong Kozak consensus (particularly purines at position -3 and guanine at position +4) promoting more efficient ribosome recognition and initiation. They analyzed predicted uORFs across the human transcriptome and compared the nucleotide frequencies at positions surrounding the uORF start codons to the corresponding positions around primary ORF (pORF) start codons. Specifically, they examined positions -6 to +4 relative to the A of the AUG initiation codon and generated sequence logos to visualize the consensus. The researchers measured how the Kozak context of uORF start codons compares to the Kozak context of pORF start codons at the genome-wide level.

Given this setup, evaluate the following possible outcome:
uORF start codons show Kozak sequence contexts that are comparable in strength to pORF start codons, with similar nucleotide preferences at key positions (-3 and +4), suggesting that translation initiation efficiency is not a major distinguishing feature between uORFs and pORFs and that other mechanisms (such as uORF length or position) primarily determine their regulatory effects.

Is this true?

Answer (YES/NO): NO